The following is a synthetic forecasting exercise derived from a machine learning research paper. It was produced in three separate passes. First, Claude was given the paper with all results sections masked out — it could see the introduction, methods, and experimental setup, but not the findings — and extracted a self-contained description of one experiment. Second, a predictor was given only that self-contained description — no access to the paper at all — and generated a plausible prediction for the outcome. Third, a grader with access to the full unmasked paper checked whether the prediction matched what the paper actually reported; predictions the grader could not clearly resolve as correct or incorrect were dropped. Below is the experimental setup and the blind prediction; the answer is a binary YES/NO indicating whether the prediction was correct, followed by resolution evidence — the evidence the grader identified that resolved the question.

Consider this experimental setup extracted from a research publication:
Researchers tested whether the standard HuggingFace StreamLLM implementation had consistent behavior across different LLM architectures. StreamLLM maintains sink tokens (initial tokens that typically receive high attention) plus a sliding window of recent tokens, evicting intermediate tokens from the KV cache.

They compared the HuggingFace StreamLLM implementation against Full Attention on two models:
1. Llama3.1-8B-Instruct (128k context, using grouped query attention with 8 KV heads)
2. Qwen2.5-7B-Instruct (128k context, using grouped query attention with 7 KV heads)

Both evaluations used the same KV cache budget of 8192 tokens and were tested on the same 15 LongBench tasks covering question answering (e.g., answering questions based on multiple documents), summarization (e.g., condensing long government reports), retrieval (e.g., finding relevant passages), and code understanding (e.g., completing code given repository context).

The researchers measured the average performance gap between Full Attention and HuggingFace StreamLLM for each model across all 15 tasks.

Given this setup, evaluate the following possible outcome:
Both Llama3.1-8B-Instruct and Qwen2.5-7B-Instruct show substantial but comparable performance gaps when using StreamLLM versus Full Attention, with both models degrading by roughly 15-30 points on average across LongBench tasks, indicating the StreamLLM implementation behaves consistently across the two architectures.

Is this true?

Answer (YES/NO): NO